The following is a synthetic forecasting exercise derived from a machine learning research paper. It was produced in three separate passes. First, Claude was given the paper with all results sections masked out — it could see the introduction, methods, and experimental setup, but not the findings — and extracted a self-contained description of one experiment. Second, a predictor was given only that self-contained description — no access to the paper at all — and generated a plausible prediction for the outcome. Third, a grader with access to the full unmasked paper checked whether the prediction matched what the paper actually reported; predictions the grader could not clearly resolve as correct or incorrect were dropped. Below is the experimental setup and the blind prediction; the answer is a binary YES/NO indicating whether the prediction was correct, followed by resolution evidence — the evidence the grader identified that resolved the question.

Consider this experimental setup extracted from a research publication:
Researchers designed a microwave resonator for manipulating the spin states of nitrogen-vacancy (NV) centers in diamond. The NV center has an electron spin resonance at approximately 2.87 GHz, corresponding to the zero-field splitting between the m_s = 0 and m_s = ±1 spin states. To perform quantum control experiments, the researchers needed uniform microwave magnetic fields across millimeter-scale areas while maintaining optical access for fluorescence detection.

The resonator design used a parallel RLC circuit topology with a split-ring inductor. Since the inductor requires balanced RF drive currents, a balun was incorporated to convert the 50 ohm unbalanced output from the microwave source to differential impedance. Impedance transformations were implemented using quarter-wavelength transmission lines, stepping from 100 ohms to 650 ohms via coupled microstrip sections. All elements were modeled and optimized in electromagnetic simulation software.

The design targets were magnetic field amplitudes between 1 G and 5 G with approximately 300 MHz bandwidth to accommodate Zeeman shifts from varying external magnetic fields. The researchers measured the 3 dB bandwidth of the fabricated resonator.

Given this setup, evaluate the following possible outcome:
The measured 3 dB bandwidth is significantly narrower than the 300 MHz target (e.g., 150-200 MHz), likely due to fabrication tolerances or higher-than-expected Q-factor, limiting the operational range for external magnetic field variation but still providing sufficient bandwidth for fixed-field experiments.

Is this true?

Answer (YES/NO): NO